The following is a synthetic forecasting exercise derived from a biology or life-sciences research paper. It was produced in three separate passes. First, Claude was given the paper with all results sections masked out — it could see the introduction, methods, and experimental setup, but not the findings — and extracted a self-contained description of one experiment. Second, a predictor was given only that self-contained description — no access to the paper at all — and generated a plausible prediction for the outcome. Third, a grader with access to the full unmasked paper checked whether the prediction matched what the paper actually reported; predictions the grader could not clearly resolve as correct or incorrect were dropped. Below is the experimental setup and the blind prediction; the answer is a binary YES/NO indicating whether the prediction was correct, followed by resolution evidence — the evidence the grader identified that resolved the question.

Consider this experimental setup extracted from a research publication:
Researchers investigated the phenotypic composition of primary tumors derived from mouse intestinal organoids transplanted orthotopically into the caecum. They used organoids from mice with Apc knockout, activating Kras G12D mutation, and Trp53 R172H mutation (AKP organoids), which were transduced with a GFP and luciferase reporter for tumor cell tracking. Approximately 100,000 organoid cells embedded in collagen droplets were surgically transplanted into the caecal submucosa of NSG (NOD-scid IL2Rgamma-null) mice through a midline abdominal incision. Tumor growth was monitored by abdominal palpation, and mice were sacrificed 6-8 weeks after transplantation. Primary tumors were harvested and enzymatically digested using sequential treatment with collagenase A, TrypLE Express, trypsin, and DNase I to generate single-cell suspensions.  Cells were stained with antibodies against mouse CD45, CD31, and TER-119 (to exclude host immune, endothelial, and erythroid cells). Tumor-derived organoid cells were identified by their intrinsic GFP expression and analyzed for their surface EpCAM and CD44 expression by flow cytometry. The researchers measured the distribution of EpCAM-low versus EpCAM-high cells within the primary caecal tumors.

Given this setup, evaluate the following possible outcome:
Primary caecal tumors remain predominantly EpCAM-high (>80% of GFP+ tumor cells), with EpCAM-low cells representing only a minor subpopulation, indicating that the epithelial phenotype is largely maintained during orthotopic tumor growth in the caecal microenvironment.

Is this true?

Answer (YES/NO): YES